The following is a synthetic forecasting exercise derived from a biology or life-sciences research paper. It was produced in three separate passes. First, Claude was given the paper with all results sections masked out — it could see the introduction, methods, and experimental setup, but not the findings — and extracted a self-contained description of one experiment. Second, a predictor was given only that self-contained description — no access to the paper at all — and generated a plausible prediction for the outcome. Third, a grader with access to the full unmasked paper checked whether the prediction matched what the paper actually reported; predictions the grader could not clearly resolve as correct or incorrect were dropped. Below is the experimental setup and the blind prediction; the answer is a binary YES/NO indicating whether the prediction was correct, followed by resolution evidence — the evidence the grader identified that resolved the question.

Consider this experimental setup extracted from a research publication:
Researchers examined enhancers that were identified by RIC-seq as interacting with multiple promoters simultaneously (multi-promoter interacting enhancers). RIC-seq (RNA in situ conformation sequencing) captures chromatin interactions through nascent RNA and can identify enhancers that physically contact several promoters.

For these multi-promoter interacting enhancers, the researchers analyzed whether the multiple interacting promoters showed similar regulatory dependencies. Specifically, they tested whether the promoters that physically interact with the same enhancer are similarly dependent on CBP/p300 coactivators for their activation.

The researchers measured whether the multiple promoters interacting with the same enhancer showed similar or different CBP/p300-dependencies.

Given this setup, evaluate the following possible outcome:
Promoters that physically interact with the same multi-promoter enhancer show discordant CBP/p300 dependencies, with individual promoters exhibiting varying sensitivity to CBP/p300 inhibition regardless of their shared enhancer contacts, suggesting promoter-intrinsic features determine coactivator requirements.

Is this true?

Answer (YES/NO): YES